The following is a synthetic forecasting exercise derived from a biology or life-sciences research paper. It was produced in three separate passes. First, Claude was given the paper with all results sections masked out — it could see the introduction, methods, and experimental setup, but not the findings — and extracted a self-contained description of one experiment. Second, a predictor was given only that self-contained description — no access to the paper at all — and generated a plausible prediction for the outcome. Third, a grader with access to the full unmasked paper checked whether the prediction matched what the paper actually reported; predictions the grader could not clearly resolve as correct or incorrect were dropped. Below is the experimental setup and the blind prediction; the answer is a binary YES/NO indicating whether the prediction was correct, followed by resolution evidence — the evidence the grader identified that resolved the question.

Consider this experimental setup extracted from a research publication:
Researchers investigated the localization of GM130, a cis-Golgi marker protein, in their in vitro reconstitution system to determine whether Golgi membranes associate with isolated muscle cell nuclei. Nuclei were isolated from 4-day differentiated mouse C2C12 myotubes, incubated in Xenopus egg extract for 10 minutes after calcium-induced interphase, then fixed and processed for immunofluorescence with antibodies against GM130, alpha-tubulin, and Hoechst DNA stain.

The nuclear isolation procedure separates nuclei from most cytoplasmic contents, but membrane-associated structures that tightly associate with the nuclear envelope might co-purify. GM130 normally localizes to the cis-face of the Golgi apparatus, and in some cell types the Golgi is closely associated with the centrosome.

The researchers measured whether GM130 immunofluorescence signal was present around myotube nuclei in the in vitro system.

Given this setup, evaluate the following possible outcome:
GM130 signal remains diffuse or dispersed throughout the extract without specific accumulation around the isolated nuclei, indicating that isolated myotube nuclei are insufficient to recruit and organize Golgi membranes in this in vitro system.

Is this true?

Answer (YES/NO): NO